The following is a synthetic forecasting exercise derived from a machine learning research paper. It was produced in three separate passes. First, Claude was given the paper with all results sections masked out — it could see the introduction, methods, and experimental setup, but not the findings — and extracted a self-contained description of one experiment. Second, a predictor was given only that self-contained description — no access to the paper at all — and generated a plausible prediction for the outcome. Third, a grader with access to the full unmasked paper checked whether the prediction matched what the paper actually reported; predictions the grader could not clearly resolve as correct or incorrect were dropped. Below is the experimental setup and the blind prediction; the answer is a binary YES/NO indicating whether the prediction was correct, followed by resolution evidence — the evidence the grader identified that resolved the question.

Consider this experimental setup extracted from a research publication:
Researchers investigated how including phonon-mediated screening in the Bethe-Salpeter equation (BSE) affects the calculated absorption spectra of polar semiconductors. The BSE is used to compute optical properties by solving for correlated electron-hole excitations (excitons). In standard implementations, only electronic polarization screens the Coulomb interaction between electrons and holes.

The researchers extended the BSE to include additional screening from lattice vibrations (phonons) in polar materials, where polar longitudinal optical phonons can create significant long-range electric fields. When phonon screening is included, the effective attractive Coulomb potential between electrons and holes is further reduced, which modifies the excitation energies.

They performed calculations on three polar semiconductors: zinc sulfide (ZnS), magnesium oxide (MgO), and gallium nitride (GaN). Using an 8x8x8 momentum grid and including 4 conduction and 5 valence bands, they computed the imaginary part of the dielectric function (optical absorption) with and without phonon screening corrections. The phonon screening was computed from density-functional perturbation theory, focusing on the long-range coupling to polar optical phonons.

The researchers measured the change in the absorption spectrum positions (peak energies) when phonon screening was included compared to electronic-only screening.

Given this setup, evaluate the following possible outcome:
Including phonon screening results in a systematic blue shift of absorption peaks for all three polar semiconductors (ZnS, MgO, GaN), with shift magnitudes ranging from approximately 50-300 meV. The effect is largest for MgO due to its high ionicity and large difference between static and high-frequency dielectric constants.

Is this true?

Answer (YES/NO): NO